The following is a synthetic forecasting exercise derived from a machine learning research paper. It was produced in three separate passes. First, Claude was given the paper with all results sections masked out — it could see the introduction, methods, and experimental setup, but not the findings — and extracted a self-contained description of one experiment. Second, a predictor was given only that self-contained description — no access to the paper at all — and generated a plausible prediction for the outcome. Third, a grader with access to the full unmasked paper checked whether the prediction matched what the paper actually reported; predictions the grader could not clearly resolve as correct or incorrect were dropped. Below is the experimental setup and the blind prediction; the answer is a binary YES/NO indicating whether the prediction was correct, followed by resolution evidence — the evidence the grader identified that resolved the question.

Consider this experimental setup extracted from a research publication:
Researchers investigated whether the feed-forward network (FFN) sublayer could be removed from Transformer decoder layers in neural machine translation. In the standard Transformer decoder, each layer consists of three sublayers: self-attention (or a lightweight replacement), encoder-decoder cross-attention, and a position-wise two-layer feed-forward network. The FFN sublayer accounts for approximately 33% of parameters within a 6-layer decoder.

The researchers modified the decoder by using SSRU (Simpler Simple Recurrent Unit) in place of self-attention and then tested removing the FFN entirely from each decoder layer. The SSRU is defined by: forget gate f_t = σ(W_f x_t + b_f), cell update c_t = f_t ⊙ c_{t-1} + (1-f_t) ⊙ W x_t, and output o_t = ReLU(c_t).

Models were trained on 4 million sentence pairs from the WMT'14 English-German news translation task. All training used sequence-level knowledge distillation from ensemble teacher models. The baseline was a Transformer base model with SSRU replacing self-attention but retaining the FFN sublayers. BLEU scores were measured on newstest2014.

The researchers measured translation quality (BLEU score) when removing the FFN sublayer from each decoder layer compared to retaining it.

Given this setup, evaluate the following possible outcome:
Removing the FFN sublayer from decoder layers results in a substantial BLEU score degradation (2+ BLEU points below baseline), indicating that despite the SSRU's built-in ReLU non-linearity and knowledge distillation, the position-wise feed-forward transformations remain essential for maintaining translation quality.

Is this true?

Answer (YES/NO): NO